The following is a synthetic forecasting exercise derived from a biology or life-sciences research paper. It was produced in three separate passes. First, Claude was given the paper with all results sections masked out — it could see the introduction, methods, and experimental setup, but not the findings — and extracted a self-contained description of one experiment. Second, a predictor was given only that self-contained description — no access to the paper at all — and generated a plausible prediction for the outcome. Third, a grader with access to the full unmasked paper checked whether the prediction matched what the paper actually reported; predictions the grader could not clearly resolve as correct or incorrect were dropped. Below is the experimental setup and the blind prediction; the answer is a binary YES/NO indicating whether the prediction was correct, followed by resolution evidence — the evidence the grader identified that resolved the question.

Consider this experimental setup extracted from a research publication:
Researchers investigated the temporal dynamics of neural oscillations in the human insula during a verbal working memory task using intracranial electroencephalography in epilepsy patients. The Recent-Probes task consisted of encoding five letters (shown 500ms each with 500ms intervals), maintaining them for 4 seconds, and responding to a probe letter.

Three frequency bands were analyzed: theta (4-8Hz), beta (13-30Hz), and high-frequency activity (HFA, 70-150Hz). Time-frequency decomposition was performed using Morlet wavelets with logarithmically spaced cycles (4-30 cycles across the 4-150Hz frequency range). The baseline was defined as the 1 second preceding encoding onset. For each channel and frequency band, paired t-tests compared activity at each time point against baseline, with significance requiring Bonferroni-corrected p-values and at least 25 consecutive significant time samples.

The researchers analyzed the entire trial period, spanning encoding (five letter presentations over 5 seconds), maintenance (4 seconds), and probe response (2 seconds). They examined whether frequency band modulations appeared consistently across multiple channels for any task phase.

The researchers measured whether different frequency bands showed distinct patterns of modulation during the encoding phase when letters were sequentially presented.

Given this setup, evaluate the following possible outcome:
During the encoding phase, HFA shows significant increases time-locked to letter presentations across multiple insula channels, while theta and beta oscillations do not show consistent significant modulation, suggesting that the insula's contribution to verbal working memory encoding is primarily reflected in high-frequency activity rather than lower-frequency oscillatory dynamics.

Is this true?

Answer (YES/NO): NO